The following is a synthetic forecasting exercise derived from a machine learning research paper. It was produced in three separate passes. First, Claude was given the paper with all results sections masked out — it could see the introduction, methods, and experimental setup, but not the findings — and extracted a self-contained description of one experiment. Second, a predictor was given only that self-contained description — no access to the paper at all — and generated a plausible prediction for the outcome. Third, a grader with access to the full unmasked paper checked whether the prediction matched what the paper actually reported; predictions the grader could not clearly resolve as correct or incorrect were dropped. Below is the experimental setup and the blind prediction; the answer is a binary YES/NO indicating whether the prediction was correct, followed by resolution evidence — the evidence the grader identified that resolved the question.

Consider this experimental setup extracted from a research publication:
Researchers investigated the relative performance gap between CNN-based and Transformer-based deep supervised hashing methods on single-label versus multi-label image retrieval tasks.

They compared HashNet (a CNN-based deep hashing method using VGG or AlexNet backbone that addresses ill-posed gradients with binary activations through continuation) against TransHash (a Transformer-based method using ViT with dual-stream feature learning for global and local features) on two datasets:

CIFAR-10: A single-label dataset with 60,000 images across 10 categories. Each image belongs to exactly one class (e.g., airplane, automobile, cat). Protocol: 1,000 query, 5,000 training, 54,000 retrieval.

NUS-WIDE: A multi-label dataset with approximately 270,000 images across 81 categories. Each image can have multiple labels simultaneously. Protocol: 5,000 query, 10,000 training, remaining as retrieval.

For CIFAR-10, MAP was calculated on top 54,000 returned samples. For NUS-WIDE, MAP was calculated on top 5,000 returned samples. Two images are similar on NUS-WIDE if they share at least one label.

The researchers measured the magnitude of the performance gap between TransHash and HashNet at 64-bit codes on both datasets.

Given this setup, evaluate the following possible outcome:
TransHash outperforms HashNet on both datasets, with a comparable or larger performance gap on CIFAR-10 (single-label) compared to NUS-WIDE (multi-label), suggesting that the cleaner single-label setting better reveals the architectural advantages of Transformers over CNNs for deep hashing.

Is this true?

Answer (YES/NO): YES